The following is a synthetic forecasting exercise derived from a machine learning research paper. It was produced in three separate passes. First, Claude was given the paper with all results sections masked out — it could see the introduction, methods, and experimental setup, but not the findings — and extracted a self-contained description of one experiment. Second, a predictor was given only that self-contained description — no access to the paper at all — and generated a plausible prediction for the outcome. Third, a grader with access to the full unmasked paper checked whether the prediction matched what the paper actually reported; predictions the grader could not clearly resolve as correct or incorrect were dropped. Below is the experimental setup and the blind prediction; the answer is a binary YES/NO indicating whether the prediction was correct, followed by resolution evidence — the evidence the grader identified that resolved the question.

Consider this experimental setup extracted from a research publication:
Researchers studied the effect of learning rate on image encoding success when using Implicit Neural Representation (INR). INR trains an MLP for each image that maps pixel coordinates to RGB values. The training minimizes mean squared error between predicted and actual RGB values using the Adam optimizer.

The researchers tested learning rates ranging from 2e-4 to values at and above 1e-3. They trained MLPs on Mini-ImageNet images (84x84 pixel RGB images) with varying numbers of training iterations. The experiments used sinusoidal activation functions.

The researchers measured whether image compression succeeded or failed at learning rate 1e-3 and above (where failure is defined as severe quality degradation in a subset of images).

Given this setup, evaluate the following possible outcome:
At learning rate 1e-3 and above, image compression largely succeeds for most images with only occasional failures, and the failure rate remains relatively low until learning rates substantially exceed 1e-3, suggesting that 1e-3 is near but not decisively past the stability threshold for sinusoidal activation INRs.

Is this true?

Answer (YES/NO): NO